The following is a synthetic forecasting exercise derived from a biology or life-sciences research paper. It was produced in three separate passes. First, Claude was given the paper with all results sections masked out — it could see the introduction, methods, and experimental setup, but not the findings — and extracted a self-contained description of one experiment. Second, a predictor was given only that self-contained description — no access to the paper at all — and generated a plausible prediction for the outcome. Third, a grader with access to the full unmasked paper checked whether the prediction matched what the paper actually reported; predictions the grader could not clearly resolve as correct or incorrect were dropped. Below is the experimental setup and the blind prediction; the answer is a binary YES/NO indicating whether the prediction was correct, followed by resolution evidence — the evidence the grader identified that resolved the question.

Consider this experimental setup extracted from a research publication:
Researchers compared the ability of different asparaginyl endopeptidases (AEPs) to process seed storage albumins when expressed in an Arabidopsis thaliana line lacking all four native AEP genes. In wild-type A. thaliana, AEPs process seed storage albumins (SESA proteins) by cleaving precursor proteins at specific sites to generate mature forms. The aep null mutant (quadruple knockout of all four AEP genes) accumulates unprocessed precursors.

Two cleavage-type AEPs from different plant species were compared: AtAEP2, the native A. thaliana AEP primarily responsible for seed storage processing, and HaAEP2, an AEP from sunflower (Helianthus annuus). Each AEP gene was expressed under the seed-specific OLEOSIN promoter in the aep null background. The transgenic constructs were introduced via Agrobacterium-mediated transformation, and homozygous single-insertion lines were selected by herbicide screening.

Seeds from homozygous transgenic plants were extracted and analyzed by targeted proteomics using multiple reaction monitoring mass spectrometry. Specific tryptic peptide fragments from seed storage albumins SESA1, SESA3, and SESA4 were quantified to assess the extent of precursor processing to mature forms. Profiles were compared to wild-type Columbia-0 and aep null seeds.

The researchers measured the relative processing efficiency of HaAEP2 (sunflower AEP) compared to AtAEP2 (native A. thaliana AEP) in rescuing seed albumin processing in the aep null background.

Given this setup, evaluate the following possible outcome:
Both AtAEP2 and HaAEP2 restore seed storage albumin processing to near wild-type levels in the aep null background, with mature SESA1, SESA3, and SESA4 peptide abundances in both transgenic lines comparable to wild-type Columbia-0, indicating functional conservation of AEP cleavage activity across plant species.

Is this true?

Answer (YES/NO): YES